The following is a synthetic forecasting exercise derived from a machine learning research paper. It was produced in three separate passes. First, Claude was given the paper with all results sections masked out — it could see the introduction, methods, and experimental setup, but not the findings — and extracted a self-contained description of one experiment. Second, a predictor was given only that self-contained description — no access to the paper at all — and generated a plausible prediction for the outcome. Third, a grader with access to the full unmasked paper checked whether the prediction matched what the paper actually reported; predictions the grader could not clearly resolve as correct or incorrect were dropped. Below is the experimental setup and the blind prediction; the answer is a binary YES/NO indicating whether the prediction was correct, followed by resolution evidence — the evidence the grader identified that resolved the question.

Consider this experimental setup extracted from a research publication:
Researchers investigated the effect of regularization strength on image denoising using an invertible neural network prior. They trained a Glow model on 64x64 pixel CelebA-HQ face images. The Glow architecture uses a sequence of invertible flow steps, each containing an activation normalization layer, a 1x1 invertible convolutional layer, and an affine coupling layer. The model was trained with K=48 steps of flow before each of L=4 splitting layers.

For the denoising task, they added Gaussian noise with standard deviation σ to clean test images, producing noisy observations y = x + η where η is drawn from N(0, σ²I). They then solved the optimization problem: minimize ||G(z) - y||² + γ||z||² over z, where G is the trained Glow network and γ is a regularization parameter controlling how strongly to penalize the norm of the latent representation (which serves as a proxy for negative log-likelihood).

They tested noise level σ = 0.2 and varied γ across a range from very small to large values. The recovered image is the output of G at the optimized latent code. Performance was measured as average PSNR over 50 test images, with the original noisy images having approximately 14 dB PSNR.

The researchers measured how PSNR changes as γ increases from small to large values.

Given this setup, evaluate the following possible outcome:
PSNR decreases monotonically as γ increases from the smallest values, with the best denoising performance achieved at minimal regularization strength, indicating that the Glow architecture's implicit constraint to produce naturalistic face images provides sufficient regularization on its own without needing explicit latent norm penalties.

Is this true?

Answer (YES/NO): NO